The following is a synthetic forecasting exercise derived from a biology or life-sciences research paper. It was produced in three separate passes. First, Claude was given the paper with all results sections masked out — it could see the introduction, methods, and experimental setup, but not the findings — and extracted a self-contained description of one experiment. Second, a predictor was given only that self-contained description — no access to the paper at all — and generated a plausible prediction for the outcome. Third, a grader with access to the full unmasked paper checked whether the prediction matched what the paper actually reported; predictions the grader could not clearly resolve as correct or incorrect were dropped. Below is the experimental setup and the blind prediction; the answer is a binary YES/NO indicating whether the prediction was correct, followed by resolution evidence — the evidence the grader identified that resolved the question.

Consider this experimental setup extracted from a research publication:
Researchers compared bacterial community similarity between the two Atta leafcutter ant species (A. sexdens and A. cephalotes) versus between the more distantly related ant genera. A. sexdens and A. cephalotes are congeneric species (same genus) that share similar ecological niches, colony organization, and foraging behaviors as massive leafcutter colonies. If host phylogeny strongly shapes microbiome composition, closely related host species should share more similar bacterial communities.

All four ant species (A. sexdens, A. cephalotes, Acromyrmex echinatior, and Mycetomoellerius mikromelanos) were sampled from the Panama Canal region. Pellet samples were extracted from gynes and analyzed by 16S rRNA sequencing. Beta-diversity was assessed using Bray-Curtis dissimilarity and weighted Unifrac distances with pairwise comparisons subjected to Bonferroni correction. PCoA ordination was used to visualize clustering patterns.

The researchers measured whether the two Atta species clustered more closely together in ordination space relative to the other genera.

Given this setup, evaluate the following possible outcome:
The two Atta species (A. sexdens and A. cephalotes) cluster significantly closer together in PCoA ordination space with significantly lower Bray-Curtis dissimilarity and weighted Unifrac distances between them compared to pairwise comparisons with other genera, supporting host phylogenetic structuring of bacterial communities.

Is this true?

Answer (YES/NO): NO